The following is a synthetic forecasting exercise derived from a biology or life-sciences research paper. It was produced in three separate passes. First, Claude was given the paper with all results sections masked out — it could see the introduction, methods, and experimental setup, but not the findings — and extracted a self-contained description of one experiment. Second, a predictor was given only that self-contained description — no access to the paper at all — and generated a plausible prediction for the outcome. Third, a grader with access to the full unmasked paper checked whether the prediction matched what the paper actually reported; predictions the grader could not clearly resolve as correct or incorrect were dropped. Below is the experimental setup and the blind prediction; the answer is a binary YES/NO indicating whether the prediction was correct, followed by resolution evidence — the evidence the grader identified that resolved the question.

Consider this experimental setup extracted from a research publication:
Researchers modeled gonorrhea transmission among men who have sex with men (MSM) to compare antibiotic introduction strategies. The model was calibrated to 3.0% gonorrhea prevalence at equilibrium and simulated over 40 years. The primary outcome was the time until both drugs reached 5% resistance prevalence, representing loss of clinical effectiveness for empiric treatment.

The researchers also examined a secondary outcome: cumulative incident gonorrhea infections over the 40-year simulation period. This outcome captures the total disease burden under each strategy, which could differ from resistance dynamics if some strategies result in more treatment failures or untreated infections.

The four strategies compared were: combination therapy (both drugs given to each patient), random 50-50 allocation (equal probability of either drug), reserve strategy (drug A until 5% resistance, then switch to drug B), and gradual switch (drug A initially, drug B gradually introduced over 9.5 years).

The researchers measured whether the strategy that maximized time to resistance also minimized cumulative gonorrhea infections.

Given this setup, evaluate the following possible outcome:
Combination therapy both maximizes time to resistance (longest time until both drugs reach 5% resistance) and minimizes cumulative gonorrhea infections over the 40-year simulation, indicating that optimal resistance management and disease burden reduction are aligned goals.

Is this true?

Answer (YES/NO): YES